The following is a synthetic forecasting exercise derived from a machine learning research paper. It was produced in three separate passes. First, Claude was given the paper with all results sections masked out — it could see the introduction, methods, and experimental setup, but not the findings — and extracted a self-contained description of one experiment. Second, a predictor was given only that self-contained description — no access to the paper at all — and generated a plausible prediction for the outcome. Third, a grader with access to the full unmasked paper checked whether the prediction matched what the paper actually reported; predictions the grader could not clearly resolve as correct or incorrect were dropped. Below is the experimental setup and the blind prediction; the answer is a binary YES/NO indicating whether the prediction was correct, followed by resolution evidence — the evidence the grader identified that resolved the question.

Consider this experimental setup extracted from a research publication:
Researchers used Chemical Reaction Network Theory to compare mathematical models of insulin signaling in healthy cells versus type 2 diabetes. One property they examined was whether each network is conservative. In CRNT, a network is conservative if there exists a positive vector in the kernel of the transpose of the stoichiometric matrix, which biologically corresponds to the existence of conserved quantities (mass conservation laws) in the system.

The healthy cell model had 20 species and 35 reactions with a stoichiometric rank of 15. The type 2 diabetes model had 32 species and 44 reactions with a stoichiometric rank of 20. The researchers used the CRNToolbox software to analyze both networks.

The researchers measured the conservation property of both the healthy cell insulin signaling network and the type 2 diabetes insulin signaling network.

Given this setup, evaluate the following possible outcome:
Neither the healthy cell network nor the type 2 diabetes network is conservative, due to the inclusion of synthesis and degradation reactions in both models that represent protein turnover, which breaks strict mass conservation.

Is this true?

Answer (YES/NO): NO